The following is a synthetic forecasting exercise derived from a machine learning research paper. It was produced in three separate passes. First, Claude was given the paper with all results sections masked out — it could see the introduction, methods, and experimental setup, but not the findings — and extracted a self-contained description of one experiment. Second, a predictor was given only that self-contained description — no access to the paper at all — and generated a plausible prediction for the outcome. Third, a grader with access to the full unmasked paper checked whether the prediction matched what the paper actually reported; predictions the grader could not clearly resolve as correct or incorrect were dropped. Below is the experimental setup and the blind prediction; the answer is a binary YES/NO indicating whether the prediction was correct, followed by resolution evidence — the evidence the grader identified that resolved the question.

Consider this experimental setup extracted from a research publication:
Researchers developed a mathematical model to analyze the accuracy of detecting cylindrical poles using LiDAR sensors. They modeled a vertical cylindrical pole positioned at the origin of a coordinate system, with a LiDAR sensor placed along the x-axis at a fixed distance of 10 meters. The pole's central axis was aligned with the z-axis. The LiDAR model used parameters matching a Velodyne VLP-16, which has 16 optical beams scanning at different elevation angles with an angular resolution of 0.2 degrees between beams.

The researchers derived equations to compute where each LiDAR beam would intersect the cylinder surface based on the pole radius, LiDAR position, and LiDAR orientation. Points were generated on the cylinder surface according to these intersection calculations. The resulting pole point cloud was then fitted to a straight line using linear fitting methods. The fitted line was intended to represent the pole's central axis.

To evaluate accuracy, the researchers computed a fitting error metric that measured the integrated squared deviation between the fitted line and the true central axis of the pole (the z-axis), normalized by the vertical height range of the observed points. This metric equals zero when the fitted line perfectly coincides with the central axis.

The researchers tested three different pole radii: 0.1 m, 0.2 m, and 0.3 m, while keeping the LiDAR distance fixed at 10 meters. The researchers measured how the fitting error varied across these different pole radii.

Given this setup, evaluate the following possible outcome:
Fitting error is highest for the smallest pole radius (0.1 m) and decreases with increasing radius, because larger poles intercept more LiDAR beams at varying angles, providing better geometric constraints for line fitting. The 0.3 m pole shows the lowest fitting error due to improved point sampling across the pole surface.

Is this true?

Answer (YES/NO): NO